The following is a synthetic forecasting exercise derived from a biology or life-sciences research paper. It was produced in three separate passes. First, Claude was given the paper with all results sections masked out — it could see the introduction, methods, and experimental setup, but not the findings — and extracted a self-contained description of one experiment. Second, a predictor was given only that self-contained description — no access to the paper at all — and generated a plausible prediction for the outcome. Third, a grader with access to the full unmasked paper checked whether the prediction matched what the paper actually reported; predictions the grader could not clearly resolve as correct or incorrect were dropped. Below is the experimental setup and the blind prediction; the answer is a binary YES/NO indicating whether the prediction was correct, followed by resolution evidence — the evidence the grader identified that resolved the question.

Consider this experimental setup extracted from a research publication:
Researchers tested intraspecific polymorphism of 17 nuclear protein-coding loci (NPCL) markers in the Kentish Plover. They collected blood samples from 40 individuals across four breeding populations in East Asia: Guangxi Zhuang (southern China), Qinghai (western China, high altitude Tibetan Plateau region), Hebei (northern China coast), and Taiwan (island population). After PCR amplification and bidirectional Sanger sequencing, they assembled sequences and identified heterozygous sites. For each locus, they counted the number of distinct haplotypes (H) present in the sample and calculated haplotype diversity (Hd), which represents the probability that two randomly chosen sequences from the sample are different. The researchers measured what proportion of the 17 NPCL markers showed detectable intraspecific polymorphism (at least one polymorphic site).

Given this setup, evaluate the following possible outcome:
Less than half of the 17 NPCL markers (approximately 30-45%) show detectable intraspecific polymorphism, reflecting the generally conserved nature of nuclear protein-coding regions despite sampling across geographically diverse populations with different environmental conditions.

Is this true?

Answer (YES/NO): NO